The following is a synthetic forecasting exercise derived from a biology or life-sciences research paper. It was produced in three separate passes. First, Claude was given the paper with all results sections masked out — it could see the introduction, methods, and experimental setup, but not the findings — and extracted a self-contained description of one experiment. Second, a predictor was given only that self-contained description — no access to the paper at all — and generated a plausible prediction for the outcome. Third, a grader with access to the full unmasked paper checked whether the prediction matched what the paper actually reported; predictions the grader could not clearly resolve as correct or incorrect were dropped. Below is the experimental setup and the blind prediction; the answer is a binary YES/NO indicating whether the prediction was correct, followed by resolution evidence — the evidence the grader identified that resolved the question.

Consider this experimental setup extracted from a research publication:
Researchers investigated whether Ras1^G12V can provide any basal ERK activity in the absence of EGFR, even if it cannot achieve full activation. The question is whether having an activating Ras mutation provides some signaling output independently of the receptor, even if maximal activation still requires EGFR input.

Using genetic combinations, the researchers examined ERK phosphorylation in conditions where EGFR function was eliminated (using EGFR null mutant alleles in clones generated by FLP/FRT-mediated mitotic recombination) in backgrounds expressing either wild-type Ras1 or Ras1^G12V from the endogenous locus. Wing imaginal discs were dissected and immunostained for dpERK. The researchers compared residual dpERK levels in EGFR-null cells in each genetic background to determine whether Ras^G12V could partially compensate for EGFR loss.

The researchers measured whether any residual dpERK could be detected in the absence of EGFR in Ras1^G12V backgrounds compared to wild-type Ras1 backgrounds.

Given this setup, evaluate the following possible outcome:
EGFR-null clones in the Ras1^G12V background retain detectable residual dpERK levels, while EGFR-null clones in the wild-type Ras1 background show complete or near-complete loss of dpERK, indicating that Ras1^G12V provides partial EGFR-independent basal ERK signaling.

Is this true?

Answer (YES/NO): YES